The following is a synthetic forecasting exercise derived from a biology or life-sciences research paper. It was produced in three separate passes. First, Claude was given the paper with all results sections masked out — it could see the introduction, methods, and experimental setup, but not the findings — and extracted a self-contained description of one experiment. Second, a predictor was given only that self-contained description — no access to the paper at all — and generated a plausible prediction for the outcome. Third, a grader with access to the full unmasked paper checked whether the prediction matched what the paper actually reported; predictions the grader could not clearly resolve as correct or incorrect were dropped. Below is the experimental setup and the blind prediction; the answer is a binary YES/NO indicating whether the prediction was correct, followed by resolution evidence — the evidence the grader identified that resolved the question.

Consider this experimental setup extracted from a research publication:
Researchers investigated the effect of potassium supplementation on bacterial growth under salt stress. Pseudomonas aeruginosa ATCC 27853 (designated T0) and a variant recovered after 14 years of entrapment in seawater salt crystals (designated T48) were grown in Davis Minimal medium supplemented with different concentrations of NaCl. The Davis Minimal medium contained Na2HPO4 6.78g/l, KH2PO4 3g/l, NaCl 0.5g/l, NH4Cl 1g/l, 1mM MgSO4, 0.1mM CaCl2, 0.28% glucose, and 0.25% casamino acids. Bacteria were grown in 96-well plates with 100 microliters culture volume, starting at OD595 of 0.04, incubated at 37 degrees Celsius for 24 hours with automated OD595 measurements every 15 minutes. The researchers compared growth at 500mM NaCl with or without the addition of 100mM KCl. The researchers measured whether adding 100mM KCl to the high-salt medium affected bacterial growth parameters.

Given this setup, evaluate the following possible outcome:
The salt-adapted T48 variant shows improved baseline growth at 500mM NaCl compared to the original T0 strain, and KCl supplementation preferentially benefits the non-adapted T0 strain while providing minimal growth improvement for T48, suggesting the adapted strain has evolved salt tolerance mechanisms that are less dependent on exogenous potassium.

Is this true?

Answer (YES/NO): NO